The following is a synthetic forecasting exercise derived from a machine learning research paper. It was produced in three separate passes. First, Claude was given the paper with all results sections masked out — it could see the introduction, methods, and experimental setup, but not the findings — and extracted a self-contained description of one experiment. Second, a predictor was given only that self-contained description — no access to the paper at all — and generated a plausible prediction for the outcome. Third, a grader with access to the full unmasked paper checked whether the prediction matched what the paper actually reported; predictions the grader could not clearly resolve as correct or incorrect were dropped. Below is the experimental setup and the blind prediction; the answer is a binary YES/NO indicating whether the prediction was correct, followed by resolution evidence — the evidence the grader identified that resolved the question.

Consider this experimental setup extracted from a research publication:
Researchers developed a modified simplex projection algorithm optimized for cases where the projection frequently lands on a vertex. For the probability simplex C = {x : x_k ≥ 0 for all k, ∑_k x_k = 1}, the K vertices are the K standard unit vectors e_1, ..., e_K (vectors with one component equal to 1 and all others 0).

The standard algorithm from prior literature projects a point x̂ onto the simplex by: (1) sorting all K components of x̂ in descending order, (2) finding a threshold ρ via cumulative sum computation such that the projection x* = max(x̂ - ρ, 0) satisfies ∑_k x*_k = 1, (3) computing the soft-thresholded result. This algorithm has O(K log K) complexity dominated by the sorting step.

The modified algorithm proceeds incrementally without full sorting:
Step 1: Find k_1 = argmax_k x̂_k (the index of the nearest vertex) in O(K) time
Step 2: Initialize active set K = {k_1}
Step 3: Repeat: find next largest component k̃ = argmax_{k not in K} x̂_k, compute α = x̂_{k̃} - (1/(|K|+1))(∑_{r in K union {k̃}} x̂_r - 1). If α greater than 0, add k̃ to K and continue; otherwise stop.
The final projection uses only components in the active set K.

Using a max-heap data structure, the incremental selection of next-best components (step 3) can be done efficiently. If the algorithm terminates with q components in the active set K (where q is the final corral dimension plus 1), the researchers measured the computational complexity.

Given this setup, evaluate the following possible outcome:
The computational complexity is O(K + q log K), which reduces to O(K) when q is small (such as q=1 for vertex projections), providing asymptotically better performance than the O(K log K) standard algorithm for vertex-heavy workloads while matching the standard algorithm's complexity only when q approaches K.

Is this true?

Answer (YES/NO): YES